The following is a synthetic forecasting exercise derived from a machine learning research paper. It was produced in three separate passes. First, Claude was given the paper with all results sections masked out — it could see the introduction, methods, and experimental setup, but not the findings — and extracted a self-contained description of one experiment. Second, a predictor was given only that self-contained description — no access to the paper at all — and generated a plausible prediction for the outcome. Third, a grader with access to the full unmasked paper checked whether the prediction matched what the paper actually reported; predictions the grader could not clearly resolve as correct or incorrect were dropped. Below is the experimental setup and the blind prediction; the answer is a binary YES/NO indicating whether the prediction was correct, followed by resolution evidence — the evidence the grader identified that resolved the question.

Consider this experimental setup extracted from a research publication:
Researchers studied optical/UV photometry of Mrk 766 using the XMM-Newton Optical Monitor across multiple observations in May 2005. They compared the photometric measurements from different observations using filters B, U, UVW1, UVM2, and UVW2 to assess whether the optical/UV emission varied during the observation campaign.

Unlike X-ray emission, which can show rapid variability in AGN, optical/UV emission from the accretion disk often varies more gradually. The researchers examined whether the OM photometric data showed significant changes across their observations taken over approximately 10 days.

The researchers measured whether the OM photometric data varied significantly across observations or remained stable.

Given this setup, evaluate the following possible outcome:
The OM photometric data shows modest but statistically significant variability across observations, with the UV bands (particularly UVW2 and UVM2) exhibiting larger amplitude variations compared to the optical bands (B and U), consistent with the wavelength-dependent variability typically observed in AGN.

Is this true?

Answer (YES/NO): NO